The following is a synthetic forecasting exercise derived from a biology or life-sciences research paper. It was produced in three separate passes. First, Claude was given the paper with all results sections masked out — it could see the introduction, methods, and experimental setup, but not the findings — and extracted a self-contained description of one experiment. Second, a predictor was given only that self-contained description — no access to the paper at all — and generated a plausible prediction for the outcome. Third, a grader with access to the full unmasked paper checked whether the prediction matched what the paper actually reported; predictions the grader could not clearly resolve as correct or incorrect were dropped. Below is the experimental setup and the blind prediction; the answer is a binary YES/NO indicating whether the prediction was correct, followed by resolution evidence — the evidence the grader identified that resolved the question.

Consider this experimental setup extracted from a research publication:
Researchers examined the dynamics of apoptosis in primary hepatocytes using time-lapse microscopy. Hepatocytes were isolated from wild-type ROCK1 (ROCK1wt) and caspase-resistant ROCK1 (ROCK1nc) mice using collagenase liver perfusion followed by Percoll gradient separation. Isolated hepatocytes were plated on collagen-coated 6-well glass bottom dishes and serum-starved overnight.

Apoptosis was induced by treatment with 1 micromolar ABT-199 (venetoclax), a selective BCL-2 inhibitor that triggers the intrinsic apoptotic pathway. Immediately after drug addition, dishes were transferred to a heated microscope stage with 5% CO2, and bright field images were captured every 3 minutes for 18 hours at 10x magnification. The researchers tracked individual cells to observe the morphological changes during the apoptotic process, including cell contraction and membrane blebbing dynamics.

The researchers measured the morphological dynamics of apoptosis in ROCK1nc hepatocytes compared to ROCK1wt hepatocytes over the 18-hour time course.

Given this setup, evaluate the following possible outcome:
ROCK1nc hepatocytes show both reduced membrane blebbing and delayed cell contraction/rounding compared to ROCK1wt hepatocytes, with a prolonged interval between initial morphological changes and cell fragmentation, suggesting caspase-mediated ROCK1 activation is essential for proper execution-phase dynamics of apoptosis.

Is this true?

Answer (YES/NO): NO